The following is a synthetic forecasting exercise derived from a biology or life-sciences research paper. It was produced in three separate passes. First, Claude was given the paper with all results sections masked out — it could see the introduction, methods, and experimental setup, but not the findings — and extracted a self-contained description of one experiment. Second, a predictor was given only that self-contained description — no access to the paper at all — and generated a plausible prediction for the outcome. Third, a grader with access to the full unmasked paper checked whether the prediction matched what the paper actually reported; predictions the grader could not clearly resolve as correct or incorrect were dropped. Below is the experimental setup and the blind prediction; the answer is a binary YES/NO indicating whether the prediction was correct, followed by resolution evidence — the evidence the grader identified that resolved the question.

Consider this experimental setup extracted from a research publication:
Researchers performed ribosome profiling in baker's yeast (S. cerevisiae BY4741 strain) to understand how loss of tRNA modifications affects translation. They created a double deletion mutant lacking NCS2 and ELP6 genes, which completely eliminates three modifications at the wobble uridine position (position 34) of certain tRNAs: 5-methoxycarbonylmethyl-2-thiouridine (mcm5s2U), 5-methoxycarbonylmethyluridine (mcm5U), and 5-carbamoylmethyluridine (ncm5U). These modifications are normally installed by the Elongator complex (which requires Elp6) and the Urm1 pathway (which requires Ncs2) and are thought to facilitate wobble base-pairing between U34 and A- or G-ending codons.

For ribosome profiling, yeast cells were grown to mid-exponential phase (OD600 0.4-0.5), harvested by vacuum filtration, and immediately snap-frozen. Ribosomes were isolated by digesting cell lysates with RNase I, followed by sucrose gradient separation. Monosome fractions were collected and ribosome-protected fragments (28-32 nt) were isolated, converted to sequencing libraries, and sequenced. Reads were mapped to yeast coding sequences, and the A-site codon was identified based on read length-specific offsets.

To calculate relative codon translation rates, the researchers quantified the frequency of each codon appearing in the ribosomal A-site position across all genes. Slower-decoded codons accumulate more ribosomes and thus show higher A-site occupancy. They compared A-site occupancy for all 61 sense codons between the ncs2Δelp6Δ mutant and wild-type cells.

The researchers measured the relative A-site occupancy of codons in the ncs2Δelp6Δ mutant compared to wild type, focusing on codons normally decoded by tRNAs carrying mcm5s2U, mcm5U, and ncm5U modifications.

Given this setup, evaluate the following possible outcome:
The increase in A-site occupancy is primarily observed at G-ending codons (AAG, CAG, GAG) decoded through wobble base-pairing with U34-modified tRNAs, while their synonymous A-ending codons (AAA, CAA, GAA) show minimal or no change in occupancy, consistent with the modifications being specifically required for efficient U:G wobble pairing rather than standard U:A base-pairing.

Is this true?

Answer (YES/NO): NO